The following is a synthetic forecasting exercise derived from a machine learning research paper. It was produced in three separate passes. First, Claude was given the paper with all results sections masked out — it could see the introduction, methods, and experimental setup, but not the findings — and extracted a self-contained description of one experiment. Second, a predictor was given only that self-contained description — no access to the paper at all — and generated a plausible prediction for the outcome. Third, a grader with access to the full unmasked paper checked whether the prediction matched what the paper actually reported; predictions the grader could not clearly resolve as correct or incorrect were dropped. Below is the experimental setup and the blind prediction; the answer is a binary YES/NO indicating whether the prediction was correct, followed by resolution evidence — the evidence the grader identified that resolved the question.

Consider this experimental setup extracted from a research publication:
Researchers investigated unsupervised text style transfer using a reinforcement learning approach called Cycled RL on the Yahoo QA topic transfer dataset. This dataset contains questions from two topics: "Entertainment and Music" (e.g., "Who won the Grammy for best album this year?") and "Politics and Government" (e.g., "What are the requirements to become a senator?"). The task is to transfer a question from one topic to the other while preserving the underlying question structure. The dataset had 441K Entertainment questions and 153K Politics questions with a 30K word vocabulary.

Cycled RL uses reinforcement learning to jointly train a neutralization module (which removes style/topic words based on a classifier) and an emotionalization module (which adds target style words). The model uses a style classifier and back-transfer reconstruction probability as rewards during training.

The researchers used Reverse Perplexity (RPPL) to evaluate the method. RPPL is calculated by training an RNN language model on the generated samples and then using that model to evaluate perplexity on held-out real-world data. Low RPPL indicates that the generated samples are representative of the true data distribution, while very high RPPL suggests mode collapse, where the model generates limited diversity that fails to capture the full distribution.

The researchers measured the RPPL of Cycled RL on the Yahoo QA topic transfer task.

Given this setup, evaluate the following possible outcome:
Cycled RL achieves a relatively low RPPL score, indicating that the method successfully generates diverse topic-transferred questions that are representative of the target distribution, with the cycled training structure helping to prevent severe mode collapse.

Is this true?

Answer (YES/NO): NO